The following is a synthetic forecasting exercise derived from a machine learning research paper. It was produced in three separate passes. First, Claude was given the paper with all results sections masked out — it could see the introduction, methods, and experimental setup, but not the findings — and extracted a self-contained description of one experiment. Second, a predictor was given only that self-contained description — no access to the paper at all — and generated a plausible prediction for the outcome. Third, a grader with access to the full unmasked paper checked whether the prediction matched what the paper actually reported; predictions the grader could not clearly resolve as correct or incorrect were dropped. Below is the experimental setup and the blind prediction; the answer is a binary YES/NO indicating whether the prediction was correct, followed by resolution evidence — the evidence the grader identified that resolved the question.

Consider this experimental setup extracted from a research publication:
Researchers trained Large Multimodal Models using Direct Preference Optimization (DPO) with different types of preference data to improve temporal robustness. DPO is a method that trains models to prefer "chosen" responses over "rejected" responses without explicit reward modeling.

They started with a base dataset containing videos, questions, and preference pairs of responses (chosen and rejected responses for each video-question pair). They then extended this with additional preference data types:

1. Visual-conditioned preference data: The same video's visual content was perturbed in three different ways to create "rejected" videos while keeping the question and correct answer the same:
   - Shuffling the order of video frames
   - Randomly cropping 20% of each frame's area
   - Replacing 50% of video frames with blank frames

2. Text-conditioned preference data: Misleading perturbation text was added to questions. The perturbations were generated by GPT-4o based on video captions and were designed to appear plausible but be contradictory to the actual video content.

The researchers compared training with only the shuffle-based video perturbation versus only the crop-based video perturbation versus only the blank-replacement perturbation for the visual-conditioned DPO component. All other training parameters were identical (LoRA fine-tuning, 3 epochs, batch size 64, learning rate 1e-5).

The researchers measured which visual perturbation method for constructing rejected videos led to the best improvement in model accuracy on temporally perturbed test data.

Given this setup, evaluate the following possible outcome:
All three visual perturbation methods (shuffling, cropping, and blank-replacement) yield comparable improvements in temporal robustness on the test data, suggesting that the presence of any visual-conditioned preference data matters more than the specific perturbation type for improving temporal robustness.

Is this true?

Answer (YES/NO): NO